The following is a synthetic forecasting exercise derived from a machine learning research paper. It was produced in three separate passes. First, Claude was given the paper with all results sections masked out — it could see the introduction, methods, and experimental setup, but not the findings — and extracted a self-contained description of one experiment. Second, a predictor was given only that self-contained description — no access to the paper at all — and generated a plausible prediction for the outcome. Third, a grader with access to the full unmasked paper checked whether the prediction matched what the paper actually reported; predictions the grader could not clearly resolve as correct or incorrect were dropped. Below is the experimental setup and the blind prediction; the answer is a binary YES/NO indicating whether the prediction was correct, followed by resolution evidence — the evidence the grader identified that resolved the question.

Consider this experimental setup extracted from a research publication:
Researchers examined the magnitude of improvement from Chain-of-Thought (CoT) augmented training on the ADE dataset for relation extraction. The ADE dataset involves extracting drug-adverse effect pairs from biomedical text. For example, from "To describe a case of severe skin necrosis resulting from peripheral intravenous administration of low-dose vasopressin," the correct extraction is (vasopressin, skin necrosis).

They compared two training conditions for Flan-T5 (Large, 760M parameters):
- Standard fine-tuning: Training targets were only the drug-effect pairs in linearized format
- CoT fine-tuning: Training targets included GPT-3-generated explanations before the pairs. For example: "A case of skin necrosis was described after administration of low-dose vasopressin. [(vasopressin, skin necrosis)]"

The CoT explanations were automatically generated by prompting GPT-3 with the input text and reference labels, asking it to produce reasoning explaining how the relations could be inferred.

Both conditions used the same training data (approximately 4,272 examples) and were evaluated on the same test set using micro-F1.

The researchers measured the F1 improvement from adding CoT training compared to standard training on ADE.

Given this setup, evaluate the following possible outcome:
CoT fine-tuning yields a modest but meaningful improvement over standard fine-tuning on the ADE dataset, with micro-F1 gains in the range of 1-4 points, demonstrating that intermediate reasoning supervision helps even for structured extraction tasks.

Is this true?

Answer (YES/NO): NO